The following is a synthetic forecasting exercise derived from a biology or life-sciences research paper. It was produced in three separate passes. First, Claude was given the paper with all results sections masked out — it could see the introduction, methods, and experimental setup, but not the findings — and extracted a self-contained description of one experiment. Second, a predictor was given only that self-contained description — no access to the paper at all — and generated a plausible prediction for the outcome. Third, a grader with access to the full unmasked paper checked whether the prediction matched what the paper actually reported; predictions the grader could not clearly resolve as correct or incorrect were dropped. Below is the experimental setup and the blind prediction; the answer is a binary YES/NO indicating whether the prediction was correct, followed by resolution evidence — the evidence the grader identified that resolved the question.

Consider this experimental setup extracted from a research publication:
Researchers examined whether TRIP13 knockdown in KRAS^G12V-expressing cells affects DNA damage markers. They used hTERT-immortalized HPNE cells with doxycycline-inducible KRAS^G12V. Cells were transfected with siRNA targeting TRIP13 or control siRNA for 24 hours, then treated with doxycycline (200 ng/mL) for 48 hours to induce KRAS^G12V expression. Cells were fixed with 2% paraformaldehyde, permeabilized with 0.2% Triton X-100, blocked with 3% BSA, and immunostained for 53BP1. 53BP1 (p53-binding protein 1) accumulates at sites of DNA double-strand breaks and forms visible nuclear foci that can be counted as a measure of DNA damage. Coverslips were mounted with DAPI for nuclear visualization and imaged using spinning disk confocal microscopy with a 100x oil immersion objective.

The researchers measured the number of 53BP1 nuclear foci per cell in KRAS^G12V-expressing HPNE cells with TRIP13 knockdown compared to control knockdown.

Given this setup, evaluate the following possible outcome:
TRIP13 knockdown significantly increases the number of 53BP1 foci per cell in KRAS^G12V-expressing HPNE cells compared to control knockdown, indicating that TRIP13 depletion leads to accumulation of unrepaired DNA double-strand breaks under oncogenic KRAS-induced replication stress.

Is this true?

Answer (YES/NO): NO